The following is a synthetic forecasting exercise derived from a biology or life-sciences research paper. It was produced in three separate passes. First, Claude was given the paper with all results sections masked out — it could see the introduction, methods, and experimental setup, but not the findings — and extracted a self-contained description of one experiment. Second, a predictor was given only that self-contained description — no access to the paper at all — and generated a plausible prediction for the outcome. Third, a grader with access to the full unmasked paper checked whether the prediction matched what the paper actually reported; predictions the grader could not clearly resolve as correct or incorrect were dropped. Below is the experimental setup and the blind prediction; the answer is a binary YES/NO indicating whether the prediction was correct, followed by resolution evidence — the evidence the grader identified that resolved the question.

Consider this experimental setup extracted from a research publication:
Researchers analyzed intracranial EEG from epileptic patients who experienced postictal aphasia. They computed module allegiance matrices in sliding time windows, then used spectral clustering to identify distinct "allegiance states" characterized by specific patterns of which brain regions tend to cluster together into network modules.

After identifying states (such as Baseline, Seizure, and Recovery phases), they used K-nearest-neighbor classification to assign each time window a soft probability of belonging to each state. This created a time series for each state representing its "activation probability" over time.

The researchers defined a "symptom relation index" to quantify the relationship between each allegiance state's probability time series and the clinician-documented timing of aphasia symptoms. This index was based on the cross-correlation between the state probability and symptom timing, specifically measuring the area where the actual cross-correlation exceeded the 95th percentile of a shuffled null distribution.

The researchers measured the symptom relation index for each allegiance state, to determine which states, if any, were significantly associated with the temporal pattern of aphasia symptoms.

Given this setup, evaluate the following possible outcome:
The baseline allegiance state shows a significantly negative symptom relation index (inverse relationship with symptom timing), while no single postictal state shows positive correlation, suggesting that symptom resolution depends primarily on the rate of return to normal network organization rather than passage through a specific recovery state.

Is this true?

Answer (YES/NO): NO